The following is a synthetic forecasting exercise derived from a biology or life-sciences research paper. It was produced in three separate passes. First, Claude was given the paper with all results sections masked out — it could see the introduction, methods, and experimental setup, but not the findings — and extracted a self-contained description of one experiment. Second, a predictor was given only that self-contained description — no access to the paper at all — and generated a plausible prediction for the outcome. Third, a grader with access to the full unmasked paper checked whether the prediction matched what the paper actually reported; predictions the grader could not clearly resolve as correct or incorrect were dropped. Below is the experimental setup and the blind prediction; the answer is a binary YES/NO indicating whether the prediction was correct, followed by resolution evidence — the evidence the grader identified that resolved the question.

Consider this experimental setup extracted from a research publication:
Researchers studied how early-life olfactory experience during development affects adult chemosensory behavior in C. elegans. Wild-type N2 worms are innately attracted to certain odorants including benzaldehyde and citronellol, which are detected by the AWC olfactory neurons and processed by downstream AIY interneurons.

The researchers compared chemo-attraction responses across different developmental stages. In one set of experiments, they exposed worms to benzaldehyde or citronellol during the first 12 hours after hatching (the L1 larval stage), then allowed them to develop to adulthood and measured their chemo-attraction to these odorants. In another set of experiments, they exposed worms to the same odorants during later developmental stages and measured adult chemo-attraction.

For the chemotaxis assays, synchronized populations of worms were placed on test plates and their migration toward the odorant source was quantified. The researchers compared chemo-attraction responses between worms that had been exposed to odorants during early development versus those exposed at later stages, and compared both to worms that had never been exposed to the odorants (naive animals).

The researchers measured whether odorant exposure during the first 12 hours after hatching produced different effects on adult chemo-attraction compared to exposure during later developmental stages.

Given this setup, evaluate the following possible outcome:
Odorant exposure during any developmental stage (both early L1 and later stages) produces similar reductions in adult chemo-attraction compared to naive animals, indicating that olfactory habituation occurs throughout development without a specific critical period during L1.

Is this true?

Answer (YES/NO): NO